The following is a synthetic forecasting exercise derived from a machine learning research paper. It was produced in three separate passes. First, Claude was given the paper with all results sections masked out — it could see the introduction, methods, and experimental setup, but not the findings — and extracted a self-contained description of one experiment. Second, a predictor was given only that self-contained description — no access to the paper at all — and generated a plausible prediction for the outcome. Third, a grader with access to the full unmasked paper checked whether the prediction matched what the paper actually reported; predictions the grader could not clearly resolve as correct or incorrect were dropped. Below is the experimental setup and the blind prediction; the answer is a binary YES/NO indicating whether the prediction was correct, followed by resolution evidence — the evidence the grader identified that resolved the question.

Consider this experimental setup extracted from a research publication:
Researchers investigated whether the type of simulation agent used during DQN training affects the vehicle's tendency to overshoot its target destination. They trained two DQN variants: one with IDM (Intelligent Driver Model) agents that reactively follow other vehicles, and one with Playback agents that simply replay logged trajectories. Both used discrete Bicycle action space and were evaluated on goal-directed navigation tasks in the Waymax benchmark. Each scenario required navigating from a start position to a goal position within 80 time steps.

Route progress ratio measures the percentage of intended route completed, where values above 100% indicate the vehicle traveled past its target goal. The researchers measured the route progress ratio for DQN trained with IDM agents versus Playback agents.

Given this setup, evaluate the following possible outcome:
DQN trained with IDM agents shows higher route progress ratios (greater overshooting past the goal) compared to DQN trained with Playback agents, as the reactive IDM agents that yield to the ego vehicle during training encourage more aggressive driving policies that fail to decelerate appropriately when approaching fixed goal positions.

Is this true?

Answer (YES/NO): NO